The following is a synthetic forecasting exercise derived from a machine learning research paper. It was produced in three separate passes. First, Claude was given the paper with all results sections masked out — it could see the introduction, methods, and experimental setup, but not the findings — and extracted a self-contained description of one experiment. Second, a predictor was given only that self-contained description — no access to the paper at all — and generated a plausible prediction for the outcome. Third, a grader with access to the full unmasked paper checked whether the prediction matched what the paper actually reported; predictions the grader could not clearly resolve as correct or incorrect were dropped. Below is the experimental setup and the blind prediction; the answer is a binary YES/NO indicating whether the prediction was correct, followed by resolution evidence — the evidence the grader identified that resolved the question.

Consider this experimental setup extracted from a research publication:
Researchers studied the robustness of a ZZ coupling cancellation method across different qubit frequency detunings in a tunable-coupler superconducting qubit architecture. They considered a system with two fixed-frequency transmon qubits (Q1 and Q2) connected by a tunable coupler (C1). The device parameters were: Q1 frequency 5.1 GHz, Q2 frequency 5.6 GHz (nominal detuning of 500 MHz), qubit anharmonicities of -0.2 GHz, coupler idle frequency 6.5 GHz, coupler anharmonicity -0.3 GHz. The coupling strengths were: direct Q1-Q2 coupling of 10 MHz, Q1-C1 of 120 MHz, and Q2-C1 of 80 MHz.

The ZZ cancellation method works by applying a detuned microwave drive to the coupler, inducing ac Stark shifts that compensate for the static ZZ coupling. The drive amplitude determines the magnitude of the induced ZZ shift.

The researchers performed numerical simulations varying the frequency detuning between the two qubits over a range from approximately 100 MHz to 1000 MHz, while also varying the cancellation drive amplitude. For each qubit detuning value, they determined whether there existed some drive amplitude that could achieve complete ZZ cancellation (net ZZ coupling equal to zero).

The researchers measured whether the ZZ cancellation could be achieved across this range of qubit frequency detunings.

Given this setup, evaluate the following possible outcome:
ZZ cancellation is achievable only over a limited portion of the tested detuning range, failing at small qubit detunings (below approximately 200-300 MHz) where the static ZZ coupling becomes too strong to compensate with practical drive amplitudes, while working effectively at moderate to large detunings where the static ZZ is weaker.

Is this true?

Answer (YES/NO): NO